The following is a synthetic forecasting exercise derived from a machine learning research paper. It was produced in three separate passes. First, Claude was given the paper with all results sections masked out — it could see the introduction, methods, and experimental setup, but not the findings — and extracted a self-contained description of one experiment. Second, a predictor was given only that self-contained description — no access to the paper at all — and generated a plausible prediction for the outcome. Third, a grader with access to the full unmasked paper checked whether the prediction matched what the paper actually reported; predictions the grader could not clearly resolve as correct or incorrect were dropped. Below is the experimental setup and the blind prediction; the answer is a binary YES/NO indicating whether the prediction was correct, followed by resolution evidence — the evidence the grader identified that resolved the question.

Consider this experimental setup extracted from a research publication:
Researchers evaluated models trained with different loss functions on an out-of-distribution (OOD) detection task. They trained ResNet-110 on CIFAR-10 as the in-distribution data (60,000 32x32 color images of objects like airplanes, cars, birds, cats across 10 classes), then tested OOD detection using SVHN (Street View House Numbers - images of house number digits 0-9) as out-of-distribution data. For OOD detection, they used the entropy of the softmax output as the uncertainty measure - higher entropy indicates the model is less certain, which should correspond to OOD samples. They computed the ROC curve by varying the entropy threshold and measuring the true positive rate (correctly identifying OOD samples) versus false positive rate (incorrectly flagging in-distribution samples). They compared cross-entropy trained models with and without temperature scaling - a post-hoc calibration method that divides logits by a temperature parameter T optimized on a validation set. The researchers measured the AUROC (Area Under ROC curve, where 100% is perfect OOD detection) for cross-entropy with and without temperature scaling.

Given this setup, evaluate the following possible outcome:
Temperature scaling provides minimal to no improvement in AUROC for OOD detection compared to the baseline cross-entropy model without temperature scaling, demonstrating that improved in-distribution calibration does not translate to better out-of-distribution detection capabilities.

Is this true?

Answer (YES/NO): NO